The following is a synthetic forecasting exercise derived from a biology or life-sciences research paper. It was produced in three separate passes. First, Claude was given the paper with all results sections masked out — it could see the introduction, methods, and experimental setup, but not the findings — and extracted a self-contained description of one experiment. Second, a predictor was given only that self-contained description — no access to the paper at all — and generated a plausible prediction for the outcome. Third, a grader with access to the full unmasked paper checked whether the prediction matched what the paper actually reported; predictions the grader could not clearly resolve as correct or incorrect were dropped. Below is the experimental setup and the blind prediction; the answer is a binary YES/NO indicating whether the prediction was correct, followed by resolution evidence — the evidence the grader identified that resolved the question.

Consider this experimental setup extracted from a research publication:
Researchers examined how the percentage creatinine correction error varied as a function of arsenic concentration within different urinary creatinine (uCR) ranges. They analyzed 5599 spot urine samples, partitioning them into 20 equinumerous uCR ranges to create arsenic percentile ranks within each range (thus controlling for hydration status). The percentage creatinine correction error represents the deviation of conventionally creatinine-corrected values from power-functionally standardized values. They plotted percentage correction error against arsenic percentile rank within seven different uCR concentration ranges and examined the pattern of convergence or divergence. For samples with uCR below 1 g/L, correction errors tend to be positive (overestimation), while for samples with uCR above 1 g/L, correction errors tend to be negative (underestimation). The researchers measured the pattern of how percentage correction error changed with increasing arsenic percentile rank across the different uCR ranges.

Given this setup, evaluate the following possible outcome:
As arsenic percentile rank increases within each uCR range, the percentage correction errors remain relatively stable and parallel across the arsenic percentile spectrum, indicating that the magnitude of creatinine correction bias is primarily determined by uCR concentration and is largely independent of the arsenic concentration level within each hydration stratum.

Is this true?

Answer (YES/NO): NO